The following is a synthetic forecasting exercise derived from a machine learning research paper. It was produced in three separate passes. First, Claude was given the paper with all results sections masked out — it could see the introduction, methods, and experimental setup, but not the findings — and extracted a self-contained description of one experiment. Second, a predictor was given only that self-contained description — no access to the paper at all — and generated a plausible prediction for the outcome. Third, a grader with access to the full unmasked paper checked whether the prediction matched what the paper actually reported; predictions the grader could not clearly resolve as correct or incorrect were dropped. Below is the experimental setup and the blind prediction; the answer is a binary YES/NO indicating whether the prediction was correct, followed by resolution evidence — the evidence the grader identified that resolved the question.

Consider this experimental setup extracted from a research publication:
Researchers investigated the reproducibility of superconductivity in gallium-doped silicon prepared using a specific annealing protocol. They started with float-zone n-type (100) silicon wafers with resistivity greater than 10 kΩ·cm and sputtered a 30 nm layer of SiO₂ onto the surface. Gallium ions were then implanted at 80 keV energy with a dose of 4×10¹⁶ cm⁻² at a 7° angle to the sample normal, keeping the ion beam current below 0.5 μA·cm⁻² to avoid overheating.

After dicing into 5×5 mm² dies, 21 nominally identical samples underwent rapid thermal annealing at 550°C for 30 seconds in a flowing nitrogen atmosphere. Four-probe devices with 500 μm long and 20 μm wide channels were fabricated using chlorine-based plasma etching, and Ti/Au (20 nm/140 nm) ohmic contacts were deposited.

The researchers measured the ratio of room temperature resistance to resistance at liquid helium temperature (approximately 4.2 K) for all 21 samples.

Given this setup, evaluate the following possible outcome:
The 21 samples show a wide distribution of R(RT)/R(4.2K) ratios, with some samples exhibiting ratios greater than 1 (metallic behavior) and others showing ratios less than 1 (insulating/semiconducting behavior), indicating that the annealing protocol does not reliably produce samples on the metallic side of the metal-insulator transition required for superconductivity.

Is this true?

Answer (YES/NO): NO